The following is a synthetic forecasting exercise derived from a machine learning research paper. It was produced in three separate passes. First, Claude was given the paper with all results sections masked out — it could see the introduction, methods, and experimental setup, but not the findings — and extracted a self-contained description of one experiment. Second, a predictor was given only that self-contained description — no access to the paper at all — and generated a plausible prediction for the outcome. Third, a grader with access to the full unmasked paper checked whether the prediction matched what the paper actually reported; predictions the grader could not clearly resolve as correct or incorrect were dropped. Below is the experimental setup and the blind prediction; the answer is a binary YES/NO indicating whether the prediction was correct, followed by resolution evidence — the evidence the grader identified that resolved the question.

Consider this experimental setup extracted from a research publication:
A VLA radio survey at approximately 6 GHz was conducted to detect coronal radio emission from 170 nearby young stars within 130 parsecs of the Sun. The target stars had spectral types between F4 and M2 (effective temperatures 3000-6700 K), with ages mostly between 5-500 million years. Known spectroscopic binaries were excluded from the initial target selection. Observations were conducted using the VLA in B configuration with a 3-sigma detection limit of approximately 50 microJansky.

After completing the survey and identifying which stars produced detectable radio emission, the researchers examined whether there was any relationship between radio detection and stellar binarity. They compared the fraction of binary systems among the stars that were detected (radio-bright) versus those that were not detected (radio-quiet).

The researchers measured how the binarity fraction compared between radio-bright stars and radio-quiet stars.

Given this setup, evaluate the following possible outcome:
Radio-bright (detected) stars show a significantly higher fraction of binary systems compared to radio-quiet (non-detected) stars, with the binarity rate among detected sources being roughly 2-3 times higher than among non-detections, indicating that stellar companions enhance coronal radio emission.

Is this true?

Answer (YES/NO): YES